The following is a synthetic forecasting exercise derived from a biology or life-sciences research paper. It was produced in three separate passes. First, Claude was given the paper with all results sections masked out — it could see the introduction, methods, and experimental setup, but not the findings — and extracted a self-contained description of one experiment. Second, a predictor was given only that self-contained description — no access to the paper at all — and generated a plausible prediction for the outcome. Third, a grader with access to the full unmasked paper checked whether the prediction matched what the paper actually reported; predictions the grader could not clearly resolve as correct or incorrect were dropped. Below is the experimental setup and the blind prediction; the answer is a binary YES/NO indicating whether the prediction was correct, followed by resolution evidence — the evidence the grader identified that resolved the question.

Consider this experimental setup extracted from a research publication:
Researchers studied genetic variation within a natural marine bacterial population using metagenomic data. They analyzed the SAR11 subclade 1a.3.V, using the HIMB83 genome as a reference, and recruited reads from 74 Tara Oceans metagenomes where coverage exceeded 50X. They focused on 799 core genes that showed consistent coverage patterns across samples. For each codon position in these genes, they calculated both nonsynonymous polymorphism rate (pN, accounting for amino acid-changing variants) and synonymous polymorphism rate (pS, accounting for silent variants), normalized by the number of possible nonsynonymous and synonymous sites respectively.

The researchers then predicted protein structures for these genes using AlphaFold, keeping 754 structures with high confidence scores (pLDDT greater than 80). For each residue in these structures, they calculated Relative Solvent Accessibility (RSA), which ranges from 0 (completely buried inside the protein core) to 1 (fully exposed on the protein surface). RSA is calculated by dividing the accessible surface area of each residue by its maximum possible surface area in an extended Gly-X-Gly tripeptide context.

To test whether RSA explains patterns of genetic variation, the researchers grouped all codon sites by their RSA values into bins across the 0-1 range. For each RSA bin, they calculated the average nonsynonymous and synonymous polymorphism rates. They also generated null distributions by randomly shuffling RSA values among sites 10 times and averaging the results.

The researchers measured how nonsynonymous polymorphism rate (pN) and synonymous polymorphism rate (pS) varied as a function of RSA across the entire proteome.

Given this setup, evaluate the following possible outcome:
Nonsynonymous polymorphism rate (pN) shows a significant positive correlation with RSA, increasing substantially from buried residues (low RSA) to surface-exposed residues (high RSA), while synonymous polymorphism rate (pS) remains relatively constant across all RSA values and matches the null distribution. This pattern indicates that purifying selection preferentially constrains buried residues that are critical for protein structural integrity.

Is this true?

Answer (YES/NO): YES